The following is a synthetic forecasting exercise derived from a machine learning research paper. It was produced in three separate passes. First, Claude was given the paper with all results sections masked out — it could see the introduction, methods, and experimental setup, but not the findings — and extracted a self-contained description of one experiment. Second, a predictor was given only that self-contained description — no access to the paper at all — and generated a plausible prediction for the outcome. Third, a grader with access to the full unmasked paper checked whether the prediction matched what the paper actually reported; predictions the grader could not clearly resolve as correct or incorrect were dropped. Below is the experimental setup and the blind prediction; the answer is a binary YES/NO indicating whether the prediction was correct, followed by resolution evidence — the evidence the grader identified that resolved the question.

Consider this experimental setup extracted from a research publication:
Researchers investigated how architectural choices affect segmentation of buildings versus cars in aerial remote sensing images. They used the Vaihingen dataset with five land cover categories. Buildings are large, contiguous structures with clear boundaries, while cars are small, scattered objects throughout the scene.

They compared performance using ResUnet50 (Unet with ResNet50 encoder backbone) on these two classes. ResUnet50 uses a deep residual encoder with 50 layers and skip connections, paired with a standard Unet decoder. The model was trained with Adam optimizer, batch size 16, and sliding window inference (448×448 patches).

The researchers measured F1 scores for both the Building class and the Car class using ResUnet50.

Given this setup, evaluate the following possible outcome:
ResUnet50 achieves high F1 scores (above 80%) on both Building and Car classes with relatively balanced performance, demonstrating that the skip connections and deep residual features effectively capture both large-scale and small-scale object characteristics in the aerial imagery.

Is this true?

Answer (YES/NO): NO